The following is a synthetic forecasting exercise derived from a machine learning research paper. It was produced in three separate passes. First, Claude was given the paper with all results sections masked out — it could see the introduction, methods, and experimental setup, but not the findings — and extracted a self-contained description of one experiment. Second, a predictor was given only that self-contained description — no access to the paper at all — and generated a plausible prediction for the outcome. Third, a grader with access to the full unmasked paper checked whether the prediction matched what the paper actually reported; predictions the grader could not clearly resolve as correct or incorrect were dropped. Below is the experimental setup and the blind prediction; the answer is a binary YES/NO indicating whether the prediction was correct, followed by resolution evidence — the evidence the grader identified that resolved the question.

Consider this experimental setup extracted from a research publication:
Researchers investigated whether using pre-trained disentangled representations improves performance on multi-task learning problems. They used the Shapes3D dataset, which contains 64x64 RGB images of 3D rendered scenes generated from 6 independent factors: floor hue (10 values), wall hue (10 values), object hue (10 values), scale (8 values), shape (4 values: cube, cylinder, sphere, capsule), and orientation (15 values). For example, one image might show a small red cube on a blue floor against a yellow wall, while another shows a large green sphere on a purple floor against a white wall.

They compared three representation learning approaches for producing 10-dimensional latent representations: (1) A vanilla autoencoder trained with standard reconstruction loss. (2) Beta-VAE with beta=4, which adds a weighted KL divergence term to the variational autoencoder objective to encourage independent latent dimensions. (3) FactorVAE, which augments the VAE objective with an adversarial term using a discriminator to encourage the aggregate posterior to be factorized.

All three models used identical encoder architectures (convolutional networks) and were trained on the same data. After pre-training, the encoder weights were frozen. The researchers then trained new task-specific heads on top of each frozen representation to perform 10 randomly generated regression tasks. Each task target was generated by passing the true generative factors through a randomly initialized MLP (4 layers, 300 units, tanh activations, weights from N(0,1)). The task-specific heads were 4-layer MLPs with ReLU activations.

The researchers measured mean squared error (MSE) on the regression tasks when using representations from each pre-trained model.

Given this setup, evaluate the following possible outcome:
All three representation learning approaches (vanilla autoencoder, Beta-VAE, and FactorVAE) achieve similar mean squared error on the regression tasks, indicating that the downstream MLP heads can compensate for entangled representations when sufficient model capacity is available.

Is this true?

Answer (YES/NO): NO